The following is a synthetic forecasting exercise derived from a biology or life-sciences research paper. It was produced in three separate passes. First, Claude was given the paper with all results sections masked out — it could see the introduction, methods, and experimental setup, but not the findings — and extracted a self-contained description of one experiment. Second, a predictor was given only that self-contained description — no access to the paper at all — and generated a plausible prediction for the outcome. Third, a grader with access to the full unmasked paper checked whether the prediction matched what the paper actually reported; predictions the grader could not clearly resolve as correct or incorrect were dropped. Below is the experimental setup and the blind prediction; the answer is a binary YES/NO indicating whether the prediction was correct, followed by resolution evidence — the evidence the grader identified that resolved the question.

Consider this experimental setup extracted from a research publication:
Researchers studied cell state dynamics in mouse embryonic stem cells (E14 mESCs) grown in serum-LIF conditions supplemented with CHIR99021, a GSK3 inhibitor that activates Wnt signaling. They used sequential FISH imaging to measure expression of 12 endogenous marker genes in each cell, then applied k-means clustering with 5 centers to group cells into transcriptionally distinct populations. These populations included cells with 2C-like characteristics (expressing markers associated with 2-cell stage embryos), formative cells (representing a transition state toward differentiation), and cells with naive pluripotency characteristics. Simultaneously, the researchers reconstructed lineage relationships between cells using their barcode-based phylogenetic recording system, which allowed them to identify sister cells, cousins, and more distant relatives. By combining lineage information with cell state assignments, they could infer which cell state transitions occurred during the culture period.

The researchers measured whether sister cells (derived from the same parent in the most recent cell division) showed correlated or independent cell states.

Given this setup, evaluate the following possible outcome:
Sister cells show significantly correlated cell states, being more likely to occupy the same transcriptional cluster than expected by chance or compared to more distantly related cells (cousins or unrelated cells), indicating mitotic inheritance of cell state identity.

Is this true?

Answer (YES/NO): YES